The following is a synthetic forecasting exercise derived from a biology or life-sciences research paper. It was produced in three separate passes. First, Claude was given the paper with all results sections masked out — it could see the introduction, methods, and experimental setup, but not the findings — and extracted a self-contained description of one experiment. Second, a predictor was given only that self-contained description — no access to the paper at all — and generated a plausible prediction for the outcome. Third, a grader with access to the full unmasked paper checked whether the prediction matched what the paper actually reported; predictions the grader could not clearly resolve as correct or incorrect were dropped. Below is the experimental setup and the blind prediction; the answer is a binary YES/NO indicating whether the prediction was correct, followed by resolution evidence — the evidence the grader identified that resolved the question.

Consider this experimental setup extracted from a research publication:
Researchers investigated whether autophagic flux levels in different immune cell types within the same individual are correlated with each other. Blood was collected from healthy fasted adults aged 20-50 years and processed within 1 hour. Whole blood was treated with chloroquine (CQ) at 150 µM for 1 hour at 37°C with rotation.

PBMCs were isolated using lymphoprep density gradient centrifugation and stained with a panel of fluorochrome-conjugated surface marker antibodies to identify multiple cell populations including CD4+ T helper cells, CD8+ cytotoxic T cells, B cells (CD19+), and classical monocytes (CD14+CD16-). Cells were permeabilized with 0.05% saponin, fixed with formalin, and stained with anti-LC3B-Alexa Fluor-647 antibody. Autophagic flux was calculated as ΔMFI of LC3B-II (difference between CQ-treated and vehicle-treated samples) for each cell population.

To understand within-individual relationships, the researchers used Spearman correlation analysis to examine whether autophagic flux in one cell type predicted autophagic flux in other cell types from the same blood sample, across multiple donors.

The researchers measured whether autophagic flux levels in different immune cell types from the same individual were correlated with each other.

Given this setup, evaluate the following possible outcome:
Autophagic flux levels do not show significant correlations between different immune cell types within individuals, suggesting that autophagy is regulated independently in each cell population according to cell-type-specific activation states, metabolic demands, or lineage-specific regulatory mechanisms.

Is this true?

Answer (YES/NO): NO